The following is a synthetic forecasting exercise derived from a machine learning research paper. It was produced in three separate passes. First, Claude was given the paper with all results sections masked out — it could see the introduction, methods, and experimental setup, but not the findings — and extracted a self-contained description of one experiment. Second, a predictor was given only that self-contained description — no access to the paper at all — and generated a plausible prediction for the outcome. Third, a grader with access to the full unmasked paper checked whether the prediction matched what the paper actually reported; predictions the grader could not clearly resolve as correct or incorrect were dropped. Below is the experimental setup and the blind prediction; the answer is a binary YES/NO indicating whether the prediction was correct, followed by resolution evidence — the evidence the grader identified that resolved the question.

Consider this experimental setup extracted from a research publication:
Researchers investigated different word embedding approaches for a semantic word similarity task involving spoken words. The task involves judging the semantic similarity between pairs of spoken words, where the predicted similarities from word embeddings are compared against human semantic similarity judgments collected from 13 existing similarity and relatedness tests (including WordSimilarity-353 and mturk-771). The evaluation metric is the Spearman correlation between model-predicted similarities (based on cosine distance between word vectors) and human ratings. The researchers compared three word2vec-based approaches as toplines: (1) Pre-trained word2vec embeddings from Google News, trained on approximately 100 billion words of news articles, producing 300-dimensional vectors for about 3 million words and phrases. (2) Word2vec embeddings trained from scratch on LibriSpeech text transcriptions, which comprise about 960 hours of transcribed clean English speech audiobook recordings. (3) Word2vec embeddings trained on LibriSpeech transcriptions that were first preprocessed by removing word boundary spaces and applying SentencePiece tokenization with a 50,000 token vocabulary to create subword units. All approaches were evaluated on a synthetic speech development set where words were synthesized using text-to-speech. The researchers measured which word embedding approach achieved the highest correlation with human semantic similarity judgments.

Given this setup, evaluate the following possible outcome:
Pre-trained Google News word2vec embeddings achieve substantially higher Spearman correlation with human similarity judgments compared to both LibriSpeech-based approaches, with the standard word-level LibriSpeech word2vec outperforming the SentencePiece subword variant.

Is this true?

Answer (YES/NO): YES